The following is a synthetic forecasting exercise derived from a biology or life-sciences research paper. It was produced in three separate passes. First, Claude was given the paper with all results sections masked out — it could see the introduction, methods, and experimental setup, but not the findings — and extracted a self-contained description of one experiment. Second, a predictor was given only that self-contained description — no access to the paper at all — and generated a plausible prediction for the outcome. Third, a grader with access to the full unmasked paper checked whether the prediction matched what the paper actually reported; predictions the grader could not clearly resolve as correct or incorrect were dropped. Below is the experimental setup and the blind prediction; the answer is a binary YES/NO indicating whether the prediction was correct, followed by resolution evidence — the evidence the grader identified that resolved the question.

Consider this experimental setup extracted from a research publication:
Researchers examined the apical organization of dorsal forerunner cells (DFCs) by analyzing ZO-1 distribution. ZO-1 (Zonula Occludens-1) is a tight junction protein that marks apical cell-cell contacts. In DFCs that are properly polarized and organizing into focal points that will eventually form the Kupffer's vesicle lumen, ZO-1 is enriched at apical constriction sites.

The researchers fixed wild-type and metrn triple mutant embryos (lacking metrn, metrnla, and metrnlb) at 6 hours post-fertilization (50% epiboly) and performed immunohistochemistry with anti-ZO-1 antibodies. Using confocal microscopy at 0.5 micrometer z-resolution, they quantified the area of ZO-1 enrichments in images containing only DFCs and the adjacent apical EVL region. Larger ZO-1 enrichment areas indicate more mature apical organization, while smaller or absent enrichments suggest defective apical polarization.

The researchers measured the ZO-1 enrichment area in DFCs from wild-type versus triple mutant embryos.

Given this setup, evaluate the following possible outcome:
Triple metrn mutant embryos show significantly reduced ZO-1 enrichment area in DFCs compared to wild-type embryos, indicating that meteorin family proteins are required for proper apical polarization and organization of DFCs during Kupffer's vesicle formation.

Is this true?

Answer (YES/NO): YES